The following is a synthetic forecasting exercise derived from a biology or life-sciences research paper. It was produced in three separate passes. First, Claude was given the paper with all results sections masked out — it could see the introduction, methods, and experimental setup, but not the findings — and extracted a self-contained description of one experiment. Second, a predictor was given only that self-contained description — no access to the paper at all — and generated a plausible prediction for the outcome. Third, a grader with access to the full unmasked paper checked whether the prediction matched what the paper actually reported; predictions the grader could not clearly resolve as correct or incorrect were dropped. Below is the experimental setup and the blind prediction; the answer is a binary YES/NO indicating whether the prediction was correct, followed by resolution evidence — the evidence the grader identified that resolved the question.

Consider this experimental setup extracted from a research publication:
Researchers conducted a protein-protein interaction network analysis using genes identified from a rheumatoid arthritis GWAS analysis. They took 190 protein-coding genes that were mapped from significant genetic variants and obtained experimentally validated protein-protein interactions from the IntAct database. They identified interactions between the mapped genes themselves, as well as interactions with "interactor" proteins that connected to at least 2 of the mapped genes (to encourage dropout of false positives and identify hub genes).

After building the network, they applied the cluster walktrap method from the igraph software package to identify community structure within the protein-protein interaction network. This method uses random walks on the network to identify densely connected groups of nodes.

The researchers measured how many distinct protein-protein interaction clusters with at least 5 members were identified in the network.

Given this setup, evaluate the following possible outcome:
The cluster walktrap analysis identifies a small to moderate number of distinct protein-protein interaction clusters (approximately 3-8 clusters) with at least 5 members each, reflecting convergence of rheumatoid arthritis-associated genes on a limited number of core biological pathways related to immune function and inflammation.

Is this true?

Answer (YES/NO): NO